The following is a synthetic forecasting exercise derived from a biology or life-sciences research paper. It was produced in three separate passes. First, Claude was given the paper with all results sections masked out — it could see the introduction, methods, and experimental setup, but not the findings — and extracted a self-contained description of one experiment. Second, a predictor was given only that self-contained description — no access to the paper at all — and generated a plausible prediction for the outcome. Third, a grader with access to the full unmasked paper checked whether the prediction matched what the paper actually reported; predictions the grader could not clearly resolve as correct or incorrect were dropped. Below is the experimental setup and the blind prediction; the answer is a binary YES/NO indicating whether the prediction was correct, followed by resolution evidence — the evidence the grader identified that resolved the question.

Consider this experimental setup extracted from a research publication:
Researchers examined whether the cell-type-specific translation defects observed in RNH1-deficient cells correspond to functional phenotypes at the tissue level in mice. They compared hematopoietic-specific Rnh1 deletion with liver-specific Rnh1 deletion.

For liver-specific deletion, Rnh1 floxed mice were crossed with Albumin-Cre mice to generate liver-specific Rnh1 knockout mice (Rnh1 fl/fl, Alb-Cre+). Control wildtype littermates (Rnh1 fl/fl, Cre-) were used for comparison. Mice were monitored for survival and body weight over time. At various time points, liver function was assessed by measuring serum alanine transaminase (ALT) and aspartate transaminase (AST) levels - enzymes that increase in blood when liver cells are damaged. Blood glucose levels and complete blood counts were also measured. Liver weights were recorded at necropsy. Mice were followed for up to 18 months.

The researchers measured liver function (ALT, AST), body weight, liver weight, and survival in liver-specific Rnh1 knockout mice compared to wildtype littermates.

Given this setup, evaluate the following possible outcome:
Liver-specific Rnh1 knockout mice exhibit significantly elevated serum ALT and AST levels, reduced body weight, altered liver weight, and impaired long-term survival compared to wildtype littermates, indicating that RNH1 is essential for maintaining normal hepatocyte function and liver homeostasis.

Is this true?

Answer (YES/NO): NO